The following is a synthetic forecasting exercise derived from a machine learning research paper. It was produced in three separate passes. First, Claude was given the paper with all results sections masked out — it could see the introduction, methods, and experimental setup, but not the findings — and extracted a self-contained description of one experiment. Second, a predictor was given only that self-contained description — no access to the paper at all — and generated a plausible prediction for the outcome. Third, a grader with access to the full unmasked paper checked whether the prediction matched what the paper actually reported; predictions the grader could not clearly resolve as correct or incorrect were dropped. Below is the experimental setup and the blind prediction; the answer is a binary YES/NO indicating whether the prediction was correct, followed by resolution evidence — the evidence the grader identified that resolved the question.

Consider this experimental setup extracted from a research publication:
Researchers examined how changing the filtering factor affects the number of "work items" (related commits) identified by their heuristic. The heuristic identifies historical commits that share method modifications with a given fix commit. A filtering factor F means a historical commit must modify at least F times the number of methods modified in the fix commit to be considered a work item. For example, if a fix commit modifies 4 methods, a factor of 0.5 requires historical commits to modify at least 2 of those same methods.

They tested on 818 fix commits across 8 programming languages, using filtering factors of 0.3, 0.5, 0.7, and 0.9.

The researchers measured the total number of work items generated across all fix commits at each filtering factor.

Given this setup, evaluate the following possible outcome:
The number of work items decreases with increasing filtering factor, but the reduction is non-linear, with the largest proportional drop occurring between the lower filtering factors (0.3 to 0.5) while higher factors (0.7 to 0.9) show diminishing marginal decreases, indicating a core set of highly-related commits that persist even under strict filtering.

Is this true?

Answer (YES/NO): NO